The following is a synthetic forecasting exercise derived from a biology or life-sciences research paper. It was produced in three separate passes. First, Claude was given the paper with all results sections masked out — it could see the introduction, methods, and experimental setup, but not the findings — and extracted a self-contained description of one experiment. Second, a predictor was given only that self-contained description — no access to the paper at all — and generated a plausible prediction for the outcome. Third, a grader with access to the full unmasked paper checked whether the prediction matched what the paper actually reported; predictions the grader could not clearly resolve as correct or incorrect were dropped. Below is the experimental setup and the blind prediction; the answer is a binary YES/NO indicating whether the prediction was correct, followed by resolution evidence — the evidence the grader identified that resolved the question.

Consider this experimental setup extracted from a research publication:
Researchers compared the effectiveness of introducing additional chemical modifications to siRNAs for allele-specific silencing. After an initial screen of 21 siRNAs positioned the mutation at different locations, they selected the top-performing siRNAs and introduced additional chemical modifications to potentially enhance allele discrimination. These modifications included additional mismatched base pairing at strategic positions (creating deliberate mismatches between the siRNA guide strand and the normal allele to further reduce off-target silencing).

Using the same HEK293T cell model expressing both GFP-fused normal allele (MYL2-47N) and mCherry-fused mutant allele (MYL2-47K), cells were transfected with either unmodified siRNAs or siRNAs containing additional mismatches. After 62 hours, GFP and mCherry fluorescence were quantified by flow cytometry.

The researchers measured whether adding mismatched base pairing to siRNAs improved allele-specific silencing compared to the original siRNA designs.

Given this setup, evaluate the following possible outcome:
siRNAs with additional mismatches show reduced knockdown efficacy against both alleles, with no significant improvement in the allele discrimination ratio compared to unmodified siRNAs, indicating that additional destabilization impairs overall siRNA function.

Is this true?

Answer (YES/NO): NO